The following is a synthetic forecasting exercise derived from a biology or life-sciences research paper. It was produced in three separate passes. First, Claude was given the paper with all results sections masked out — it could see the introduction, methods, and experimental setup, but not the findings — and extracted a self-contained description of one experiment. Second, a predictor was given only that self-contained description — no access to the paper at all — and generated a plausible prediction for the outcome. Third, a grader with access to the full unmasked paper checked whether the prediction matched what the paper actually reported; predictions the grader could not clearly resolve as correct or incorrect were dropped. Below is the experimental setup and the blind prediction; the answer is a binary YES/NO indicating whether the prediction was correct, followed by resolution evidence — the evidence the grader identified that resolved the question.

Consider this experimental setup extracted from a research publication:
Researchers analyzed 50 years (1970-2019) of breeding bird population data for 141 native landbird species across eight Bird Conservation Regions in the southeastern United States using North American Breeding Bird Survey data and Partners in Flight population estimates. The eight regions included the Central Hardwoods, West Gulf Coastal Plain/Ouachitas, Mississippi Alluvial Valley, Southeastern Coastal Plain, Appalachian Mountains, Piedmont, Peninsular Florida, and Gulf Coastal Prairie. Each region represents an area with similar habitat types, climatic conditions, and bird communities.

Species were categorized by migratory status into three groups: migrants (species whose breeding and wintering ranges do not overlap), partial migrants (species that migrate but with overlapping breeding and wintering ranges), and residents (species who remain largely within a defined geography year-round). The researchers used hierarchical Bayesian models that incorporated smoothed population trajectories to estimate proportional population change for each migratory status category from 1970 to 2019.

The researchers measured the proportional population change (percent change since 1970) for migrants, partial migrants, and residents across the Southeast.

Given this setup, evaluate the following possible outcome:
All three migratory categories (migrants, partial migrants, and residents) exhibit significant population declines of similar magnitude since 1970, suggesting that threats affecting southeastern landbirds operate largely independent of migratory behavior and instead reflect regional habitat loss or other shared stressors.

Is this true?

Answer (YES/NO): NO